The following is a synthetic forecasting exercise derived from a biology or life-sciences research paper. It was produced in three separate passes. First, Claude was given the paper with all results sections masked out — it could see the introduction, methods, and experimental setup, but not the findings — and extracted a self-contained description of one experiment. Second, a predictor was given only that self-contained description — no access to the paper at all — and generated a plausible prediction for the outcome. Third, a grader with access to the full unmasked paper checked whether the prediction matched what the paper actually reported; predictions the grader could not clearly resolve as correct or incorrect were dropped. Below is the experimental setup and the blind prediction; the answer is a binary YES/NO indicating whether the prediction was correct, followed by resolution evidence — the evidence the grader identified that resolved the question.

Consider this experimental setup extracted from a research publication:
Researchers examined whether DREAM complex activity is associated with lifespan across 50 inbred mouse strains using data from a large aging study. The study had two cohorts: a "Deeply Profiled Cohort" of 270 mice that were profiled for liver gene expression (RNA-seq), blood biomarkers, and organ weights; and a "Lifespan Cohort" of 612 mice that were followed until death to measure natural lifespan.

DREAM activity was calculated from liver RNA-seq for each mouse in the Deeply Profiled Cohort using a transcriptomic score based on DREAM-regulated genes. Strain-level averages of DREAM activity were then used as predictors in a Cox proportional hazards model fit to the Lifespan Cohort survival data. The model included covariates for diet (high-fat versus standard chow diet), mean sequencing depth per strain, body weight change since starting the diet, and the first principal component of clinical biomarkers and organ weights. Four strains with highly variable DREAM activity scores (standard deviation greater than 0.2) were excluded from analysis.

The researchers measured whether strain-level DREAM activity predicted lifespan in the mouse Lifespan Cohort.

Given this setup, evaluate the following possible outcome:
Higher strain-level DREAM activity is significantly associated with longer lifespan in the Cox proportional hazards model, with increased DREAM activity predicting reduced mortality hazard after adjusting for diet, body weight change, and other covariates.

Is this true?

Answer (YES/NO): NO